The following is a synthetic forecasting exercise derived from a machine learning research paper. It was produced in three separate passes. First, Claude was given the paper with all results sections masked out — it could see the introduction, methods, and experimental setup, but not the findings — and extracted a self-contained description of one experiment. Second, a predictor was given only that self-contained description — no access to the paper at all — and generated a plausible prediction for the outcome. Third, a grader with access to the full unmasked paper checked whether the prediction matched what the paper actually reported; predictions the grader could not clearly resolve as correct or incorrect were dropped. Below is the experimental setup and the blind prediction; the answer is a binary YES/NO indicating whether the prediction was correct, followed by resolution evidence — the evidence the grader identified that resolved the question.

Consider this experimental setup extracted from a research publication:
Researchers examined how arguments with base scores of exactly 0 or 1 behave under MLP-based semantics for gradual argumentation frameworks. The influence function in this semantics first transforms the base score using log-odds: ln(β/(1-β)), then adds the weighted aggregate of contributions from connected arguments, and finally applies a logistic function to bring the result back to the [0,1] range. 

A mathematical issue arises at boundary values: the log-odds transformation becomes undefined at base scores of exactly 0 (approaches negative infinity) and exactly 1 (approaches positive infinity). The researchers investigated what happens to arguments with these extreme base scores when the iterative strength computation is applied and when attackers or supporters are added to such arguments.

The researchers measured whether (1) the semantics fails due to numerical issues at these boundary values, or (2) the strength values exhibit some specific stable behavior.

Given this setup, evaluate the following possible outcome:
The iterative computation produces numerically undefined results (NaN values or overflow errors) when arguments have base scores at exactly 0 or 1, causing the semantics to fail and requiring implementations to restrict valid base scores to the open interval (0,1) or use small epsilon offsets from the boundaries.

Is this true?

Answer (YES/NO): NO